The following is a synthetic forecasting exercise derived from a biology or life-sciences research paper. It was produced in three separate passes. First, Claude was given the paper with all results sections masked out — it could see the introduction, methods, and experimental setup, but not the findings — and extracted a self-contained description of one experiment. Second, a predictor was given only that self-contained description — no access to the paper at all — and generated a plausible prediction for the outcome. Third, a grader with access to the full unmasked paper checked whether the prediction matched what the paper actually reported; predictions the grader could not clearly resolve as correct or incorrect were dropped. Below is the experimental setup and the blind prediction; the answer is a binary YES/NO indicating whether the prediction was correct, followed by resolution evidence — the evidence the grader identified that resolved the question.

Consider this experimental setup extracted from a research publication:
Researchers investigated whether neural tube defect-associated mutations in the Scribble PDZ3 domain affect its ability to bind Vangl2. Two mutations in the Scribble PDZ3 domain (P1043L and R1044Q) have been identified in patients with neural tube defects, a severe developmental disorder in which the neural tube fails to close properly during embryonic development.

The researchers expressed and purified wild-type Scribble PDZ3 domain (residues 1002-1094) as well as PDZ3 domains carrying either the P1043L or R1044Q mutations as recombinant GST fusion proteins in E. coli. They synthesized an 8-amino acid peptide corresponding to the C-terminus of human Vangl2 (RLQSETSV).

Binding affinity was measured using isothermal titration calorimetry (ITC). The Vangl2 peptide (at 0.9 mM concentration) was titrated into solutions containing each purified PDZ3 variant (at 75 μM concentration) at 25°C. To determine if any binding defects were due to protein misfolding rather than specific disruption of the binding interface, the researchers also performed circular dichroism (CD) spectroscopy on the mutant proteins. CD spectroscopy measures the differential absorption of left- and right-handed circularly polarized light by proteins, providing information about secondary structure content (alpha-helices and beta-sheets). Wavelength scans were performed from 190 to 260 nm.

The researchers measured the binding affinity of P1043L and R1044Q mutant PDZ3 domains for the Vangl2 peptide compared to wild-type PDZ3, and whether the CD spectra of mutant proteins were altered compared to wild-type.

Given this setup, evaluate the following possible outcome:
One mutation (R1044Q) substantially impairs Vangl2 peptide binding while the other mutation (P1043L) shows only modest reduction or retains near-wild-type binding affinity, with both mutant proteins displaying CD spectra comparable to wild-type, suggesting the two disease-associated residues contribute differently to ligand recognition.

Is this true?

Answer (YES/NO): NO